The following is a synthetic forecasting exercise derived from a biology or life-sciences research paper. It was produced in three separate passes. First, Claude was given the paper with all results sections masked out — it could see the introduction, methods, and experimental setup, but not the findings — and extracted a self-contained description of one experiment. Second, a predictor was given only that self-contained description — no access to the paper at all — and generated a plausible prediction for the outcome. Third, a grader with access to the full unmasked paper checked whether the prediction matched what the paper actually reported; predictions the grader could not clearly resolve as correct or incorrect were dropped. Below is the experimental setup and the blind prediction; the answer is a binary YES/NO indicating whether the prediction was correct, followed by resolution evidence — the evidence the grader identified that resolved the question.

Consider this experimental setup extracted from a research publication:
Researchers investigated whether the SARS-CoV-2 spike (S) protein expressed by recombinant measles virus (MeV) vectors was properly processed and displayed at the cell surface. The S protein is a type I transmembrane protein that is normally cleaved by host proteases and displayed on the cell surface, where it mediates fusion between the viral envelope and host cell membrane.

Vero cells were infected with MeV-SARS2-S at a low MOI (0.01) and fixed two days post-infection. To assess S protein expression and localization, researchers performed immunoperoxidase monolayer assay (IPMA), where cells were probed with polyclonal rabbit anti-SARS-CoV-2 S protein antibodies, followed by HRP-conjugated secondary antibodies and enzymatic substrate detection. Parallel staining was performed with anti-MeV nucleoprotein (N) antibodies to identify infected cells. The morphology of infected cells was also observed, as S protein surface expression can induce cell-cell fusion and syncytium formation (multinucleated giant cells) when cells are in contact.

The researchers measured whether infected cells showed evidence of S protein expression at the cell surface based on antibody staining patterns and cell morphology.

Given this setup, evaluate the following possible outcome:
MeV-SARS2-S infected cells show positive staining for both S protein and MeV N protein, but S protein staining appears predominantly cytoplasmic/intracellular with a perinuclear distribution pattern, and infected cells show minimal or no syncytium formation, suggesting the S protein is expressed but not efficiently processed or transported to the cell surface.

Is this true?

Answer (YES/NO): NO